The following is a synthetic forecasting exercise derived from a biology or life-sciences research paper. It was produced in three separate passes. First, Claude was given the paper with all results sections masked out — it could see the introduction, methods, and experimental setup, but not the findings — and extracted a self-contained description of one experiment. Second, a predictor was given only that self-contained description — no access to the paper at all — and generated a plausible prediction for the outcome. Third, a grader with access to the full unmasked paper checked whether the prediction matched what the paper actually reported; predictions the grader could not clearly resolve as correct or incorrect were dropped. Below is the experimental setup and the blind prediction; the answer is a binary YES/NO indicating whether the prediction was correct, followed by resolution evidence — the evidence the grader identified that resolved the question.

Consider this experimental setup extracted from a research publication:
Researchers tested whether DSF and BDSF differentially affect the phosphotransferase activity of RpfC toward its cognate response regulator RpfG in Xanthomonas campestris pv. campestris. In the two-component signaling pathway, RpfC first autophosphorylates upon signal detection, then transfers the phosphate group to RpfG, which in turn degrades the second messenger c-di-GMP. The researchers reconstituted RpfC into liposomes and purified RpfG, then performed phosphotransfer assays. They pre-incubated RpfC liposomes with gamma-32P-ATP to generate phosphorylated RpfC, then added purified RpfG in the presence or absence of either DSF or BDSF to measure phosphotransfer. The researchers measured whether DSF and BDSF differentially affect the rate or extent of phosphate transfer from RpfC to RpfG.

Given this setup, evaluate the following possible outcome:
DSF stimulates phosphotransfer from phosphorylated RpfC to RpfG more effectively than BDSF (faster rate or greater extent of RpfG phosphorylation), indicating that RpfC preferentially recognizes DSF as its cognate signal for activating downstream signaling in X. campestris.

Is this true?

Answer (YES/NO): NO